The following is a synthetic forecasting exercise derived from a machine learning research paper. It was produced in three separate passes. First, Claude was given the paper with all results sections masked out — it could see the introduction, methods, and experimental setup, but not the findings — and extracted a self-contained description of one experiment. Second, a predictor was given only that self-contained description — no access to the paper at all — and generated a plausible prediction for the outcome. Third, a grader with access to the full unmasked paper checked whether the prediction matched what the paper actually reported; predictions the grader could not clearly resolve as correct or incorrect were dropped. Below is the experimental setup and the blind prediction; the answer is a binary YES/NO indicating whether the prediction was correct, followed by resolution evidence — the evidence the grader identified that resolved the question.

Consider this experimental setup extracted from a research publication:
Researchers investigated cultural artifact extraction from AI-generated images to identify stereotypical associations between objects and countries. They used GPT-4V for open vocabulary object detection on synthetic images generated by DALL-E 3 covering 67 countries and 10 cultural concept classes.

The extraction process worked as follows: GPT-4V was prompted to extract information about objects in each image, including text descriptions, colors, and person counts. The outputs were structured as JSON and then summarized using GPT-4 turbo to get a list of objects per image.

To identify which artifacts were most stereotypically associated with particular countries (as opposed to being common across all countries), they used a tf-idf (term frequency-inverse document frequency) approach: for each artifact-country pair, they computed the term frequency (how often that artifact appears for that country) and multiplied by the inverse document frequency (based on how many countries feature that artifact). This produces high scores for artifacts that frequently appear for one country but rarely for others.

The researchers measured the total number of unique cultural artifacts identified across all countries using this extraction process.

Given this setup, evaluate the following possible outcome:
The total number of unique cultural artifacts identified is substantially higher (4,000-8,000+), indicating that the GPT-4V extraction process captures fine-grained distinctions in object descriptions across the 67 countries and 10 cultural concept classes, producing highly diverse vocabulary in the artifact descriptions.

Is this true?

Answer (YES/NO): NO